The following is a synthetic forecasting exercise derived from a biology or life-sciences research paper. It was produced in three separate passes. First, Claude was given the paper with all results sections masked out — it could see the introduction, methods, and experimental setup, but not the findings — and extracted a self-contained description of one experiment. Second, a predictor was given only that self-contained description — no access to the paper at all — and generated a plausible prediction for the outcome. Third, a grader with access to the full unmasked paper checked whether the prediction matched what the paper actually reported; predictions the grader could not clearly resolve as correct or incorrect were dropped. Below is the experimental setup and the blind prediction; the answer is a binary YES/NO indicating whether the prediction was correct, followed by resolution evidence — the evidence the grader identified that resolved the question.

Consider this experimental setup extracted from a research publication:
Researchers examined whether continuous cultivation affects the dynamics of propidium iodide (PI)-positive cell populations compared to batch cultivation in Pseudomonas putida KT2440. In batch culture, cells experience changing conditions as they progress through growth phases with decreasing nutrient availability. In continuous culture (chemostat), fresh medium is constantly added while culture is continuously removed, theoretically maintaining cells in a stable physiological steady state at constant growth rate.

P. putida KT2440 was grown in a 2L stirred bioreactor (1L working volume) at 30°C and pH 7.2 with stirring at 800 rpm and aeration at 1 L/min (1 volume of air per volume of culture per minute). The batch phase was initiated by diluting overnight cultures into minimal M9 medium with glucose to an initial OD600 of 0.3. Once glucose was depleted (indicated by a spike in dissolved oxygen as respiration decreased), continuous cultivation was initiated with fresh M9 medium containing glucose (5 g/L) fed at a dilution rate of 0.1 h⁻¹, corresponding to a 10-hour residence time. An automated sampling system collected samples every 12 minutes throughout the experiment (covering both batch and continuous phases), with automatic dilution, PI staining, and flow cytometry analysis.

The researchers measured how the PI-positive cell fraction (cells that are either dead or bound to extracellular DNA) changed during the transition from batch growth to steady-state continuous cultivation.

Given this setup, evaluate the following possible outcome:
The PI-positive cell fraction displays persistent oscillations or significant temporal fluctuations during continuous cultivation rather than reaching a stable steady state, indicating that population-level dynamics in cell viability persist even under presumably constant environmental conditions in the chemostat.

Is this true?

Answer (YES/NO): YES